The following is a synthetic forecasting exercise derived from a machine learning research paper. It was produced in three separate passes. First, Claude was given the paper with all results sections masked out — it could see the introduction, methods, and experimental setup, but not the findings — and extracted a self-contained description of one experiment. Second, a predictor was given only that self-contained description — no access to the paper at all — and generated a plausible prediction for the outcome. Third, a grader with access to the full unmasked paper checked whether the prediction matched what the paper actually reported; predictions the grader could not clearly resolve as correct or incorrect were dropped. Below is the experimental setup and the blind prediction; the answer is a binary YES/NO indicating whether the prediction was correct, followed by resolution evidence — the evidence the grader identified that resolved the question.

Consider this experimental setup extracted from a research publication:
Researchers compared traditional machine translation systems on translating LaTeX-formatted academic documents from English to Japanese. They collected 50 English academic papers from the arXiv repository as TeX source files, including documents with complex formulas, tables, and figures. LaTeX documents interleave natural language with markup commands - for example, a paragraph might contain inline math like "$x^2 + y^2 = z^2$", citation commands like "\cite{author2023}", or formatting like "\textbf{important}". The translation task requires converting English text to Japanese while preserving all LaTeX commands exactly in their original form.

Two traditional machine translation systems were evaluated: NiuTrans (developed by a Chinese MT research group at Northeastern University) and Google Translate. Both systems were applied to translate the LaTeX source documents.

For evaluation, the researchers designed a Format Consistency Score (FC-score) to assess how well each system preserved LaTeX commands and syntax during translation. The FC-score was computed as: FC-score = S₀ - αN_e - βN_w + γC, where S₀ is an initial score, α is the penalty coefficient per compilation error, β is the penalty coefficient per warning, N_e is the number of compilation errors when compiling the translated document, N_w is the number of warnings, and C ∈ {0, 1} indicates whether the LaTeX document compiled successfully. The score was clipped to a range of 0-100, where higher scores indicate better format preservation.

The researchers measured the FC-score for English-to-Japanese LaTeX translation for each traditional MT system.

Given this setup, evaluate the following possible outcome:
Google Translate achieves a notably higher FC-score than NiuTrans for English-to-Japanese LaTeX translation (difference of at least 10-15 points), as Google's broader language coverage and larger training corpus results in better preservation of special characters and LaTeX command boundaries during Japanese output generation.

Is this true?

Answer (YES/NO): YES